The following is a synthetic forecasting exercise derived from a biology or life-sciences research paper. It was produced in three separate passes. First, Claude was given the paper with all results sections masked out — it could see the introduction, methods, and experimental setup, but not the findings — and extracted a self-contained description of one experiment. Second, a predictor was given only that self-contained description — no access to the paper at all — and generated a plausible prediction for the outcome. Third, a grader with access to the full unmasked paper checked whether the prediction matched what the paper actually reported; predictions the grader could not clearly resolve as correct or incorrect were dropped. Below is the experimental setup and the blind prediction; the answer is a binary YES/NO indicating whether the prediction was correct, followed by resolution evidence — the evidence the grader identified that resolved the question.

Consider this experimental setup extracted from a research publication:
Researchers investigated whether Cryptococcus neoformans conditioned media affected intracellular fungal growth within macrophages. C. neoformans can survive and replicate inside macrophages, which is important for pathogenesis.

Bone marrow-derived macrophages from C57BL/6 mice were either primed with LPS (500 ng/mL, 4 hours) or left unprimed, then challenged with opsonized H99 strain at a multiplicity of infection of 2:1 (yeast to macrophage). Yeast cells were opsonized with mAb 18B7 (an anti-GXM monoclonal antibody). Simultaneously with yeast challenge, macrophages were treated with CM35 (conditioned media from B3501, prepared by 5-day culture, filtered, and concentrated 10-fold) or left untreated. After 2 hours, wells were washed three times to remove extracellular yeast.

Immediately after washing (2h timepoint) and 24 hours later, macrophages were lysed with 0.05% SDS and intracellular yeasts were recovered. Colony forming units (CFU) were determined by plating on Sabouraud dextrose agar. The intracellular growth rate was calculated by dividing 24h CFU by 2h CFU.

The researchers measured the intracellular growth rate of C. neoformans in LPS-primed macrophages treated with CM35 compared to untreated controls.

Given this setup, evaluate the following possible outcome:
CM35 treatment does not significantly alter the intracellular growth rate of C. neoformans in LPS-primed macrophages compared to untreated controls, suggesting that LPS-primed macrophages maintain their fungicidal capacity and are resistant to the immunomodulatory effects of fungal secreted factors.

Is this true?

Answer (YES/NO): NO